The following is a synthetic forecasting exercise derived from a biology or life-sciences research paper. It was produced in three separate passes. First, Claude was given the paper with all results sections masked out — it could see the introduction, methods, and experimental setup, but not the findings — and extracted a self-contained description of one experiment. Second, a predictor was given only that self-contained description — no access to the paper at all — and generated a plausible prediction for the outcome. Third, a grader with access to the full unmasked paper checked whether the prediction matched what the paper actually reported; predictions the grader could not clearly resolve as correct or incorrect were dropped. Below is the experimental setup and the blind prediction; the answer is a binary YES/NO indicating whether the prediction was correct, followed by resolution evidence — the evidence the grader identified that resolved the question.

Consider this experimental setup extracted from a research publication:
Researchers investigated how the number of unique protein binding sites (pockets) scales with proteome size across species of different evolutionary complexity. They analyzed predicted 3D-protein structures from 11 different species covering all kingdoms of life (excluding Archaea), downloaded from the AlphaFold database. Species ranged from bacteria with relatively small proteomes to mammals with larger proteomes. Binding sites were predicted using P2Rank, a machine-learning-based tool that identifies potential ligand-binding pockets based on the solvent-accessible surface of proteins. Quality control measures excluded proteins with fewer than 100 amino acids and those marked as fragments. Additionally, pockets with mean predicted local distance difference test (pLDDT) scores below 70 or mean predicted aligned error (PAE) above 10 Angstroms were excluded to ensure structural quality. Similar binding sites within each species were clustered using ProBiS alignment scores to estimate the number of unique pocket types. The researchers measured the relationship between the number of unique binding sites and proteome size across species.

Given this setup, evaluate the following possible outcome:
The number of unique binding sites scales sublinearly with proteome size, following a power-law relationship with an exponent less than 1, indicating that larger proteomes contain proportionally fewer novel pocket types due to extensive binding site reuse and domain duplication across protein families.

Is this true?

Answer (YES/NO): YES